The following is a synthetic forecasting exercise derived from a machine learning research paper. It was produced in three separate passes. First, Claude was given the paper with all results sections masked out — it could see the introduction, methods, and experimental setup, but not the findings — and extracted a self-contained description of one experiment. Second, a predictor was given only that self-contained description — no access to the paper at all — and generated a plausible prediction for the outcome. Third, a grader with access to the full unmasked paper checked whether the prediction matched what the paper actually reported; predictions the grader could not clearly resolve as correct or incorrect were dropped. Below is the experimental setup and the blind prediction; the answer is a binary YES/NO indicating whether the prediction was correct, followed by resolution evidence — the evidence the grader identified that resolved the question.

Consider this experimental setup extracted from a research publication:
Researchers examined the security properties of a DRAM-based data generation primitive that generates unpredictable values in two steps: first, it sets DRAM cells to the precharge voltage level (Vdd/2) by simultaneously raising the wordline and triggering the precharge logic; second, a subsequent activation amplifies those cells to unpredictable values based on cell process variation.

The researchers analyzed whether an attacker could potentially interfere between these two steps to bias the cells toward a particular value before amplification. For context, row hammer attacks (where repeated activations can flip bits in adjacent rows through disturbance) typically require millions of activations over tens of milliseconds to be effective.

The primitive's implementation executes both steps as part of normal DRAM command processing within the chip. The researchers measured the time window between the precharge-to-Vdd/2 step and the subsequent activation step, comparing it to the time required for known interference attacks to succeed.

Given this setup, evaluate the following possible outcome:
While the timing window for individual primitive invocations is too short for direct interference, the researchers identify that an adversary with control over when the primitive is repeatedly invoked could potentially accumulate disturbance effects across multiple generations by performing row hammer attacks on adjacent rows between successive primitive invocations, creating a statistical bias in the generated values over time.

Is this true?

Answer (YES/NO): NO